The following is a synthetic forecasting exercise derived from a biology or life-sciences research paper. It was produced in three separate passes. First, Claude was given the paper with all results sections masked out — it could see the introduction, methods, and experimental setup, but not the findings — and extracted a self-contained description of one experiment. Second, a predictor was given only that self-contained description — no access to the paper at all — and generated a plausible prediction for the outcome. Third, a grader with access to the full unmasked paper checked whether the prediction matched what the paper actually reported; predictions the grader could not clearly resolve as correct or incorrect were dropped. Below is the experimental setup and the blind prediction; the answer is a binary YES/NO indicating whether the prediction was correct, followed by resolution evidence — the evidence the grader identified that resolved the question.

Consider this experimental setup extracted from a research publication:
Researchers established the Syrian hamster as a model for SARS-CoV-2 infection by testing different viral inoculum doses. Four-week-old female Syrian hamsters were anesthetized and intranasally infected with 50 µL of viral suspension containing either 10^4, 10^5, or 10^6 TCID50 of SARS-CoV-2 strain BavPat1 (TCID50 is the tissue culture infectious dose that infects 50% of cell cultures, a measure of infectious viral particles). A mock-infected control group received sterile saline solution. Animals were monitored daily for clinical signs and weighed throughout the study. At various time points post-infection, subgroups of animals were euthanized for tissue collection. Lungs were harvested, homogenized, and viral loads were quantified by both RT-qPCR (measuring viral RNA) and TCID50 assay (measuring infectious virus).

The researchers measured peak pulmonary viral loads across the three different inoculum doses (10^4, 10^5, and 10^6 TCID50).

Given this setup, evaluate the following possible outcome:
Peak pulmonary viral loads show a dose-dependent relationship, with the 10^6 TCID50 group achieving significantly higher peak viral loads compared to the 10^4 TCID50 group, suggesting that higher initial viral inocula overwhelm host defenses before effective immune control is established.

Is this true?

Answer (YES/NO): NO